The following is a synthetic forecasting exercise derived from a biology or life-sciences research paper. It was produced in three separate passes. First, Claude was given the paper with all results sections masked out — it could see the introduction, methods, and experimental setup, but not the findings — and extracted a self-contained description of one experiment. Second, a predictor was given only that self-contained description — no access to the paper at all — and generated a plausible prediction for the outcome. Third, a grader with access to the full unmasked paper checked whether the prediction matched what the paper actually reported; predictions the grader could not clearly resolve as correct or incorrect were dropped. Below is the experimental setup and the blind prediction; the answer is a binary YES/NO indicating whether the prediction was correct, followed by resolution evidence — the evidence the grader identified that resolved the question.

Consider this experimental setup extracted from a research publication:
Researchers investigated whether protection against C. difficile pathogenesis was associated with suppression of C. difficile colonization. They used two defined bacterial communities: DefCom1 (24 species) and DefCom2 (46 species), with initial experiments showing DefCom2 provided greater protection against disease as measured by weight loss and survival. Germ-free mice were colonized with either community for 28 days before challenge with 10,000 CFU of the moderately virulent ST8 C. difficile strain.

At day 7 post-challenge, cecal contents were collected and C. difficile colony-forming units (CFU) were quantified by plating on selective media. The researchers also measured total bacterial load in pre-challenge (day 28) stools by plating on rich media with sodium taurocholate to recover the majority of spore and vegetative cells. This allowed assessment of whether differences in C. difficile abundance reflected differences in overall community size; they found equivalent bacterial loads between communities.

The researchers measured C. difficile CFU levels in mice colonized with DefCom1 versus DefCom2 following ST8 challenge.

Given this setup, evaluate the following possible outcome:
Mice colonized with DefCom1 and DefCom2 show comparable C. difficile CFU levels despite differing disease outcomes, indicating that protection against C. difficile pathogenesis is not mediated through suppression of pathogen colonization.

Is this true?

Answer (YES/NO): NO